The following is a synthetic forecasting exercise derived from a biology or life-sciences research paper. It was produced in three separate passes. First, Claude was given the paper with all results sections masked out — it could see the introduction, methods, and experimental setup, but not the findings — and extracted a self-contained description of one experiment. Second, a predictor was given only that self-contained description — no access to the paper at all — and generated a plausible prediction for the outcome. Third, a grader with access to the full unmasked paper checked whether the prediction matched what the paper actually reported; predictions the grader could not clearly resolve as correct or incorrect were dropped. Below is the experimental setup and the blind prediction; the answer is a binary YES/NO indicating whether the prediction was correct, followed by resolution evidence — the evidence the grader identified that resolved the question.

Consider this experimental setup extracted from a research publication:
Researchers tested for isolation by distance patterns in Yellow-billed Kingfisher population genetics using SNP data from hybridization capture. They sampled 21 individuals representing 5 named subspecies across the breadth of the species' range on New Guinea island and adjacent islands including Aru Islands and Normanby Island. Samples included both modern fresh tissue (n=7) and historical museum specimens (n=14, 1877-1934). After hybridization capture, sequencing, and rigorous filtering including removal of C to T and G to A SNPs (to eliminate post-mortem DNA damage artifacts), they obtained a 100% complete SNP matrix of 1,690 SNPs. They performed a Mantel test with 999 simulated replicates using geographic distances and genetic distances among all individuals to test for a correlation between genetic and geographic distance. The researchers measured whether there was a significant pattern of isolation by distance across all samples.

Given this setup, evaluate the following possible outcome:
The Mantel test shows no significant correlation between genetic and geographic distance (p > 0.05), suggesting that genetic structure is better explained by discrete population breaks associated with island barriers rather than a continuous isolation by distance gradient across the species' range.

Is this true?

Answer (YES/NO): NO